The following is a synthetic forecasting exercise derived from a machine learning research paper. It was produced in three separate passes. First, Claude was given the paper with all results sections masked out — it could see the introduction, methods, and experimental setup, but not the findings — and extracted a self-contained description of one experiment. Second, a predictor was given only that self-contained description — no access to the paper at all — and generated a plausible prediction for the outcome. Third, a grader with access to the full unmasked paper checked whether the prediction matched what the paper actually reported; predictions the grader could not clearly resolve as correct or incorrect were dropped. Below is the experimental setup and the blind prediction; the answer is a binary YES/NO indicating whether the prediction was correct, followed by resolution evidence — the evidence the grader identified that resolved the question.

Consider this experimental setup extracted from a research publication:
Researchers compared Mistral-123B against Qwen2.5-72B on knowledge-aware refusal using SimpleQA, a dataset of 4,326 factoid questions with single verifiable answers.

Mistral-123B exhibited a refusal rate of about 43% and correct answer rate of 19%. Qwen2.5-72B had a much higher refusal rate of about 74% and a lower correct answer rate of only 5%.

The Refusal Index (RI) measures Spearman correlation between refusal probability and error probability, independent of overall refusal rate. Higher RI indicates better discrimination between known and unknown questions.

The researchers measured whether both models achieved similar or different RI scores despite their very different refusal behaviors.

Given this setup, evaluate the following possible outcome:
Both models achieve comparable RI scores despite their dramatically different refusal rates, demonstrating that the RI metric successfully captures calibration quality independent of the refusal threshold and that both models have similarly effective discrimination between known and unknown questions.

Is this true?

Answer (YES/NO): NO